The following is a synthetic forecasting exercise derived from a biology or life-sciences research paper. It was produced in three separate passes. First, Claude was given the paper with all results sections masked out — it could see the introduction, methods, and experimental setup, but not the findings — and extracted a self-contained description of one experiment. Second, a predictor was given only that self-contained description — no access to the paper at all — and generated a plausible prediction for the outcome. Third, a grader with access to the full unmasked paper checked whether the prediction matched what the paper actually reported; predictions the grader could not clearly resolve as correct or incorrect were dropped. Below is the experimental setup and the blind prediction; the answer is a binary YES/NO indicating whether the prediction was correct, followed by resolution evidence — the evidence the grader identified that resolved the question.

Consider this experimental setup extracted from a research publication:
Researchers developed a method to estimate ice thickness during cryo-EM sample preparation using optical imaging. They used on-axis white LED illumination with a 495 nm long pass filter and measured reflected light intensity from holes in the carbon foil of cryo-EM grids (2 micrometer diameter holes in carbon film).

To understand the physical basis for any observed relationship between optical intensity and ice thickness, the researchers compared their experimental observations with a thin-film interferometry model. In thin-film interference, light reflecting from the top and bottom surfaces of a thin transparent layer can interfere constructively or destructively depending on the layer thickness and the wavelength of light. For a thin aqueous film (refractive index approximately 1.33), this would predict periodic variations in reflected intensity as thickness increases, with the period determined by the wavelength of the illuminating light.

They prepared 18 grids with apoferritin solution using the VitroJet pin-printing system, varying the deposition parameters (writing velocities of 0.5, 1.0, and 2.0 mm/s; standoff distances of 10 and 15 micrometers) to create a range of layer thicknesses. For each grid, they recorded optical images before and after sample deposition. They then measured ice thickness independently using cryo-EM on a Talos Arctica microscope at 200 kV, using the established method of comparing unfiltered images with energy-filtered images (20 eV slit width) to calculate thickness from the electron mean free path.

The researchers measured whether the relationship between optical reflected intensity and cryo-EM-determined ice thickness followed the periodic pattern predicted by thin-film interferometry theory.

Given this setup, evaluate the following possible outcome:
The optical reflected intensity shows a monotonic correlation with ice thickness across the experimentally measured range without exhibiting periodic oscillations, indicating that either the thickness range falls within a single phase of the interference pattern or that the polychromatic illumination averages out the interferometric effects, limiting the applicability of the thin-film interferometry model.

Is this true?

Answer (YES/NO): NO